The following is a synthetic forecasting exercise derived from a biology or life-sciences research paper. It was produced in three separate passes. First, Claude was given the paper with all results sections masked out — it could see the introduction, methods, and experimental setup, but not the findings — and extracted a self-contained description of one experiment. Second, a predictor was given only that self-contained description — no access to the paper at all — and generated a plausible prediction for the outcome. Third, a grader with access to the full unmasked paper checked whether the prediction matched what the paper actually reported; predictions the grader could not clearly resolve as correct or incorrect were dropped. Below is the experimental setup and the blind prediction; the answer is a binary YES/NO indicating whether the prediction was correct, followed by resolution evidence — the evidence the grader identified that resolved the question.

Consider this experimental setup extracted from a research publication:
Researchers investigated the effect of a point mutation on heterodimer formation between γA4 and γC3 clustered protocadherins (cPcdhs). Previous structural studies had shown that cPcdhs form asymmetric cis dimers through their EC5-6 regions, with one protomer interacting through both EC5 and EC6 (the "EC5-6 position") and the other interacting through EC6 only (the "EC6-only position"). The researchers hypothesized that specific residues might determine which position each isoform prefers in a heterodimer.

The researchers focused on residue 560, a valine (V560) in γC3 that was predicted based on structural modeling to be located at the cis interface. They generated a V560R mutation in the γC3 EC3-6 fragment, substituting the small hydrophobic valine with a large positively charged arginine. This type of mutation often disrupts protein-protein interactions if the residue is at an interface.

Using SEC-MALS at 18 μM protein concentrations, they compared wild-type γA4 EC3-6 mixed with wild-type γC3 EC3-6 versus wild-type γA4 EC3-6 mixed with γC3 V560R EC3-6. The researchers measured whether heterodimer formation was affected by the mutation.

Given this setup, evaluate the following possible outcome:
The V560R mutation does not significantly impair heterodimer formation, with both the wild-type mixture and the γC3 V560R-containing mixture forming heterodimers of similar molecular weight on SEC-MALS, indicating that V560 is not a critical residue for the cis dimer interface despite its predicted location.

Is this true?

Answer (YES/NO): NO